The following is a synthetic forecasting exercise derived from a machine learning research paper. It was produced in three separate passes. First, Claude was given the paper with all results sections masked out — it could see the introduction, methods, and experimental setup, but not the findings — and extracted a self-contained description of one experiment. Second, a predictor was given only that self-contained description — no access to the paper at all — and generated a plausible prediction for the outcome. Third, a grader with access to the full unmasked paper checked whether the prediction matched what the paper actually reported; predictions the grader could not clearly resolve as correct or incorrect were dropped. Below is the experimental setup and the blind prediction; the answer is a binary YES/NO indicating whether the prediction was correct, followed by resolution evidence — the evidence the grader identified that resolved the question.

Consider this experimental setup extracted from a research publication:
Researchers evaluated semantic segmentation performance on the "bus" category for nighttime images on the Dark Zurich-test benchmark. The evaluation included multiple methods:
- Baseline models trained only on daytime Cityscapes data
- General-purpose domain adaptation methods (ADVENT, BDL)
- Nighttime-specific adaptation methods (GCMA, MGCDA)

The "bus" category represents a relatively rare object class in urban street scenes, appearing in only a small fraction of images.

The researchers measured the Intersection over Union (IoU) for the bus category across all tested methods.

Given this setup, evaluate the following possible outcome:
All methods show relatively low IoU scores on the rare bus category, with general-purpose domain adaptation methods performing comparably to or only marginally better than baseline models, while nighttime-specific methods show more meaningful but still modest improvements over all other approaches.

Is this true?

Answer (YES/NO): NO